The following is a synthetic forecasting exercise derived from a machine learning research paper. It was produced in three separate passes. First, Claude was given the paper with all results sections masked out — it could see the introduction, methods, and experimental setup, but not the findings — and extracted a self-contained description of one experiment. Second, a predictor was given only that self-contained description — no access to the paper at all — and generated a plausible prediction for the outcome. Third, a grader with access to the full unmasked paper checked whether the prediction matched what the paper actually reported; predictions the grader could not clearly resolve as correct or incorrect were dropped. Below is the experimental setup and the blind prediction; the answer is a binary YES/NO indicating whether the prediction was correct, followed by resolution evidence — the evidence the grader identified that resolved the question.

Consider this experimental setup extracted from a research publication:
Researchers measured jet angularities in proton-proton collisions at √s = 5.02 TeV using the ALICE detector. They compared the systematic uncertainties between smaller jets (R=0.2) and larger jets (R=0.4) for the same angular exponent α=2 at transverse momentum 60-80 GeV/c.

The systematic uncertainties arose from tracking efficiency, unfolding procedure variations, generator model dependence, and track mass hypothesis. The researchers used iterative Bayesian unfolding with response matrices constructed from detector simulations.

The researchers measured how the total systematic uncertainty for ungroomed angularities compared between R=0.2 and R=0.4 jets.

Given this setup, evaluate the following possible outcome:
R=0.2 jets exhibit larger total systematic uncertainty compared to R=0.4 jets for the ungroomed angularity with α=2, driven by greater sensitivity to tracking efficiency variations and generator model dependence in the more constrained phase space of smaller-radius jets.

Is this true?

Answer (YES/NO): NO